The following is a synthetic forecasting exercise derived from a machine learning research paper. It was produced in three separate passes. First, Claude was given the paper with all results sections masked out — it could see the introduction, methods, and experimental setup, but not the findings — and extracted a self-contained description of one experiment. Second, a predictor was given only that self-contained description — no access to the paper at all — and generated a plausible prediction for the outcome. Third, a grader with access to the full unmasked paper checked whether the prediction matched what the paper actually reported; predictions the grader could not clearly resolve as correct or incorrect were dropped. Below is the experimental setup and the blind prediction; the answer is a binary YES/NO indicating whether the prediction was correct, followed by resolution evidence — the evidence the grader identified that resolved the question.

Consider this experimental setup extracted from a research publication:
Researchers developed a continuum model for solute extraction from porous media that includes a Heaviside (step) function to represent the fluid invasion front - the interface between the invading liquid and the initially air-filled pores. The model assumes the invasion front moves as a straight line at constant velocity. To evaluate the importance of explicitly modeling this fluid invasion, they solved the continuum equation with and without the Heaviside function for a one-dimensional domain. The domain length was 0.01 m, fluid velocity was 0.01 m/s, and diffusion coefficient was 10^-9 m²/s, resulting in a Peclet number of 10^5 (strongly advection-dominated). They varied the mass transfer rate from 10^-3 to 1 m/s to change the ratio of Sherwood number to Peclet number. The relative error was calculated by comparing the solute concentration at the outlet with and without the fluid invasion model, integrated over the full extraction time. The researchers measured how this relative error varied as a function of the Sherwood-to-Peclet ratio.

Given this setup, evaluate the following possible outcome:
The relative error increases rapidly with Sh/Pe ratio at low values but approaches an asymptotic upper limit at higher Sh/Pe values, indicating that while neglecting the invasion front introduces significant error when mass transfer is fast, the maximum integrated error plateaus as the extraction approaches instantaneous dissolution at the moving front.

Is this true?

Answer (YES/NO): NO